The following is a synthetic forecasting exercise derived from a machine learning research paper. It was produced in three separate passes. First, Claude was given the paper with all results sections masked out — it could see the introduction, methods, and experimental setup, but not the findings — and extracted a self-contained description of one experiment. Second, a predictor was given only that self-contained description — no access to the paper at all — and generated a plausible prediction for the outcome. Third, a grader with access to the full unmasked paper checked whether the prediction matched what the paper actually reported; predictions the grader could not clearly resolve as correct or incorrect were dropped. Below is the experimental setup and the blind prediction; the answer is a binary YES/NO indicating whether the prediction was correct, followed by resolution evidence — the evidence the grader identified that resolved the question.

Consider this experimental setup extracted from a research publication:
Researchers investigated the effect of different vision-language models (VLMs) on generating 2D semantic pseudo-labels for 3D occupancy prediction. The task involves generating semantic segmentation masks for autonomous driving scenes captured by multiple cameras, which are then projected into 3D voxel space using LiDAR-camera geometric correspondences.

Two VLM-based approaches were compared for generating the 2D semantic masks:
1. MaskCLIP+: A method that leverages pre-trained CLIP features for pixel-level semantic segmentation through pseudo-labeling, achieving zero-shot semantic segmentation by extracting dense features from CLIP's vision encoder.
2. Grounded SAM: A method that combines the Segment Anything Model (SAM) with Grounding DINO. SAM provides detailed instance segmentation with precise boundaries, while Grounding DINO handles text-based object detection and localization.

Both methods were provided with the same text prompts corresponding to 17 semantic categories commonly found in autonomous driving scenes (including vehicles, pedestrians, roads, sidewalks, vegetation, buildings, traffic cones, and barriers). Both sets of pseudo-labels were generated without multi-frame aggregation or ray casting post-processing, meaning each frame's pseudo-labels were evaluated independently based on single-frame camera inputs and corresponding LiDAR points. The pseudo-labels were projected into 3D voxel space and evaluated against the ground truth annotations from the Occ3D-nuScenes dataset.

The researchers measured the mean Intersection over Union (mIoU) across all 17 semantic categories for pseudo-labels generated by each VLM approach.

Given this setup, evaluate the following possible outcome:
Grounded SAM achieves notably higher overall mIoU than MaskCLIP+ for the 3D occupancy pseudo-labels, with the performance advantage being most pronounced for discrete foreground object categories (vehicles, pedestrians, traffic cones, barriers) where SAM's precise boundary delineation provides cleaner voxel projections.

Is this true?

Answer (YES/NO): NO